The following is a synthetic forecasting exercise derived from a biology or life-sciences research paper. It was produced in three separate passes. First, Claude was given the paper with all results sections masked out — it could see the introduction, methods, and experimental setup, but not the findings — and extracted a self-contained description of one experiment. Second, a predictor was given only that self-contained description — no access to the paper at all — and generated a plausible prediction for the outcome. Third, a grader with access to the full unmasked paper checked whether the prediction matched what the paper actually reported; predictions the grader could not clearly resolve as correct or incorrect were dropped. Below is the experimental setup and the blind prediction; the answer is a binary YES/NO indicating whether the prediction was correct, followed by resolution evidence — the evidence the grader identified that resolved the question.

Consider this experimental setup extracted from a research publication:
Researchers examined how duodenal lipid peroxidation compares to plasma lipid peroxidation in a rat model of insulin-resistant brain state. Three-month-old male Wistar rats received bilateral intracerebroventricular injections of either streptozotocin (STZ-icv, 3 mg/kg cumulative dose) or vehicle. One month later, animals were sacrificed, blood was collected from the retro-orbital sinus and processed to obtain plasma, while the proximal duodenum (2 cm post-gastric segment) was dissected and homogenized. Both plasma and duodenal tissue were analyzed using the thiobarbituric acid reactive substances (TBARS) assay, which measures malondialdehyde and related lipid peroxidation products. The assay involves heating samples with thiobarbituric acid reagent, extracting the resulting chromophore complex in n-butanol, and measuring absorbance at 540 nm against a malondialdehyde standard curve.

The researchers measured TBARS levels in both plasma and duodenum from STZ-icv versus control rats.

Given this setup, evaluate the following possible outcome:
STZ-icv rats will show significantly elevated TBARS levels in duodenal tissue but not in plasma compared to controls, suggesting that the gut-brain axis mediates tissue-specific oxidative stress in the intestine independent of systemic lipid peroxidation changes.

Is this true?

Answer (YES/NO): YES